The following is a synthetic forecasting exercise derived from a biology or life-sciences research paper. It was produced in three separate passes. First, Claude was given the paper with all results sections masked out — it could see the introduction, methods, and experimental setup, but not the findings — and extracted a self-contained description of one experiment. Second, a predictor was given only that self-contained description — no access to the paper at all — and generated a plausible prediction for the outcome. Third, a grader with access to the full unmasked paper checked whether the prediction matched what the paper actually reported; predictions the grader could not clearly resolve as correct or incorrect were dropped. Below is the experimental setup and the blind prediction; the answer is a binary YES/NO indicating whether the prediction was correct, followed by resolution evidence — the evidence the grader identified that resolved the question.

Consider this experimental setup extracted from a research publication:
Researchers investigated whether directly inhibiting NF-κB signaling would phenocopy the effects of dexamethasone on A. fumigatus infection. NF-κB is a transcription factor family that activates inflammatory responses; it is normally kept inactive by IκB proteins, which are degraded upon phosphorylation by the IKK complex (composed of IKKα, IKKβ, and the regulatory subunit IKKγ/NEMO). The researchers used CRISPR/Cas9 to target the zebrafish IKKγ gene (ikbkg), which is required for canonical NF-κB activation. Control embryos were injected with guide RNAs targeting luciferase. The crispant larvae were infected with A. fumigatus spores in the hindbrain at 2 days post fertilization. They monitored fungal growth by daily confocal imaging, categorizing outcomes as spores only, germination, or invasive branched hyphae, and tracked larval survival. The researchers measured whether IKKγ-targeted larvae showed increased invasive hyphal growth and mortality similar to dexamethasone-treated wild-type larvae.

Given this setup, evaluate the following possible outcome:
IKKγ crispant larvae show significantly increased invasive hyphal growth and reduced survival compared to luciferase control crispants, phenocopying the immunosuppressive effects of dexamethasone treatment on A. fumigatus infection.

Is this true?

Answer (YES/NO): YES